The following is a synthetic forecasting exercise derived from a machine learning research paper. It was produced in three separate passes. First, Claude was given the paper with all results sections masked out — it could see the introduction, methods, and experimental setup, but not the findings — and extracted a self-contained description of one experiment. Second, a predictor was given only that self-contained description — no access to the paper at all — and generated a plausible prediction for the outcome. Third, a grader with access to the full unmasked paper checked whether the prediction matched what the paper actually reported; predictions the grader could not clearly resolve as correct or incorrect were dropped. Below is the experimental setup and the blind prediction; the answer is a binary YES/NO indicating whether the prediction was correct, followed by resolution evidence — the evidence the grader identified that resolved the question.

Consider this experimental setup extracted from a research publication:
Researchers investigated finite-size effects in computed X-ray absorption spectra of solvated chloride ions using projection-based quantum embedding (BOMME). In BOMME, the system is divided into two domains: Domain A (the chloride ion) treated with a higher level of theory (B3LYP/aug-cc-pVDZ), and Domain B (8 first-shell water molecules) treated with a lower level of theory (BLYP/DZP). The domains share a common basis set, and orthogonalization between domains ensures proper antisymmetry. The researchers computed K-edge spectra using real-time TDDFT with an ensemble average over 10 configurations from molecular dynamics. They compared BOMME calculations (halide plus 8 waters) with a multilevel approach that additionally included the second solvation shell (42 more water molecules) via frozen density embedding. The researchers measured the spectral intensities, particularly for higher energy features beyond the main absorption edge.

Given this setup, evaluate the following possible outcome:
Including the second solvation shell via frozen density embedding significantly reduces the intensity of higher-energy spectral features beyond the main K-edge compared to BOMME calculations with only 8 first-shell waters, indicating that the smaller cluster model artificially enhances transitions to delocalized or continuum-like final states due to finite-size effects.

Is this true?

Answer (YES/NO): YES